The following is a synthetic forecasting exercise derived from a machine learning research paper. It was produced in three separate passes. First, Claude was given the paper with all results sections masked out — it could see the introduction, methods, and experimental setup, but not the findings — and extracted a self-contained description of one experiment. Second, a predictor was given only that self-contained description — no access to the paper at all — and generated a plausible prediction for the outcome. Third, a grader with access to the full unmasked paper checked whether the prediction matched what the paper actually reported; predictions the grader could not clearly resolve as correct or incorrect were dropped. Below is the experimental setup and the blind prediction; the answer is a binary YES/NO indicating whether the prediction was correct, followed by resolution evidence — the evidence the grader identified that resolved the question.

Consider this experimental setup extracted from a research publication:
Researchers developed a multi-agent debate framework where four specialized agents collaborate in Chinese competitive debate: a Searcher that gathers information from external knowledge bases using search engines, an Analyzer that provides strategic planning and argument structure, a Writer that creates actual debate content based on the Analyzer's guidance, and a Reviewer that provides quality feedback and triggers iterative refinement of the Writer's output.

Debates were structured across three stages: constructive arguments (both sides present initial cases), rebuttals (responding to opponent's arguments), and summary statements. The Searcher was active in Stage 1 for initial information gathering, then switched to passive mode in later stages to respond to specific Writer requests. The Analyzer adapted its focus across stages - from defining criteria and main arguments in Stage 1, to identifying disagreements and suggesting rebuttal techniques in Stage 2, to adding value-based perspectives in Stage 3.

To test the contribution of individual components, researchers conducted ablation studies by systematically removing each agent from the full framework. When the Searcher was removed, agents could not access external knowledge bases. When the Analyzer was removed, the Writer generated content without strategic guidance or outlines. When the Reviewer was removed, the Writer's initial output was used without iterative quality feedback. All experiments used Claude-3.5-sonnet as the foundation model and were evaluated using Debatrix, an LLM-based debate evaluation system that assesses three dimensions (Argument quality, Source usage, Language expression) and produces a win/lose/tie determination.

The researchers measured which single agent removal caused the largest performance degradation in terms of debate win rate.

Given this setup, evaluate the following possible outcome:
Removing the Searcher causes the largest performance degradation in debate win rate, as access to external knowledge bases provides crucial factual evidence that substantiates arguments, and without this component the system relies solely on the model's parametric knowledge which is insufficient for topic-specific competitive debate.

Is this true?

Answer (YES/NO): YES